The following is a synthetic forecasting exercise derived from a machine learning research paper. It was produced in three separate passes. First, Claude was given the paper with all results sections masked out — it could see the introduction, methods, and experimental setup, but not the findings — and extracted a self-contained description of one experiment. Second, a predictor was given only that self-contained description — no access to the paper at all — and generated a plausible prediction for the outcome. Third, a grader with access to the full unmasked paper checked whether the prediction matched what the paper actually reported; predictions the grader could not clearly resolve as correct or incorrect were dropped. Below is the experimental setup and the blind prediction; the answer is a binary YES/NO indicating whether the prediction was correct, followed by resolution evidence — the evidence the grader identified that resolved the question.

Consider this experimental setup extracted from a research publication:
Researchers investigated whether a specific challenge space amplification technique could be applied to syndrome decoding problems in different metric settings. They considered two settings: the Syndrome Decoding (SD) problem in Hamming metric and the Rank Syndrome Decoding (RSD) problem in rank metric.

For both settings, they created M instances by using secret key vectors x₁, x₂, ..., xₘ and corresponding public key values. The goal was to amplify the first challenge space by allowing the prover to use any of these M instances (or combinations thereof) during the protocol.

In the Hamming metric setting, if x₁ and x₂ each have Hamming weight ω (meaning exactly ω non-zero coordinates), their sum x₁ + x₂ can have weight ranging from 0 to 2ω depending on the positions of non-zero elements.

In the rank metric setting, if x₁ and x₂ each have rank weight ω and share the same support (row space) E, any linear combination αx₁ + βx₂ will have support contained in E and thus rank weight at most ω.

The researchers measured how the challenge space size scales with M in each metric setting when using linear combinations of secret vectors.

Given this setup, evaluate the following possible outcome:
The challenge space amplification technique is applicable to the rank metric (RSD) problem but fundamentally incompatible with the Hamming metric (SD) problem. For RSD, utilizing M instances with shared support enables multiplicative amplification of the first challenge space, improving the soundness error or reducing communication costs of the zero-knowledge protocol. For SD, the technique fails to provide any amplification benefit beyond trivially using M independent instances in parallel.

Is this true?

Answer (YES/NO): YES